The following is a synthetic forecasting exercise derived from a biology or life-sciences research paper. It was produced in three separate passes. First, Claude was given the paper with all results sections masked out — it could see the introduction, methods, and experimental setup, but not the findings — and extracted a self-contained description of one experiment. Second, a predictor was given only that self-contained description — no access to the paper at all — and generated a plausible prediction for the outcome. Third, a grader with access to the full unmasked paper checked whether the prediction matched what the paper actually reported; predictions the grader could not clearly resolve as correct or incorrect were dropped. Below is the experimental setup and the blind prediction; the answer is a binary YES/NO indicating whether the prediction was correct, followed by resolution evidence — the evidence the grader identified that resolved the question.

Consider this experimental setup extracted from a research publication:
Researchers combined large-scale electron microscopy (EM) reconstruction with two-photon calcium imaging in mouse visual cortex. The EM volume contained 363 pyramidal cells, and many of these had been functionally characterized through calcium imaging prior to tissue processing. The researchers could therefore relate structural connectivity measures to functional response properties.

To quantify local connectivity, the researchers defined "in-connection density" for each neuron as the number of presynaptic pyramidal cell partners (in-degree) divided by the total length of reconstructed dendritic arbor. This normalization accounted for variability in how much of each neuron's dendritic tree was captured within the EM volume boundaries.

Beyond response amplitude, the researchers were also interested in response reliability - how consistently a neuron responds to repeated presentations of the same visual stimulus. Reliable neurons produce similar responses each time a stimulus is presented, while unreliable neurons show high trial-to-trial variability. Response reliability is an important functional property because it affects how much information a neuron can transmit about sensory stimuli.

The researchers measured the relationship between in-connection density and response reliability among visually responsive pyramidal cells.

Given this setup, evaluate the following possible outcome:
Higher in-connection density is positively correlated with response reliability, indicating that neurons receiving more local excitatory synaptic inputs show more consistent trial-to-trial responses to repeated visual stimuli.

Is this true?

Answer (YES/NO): YES